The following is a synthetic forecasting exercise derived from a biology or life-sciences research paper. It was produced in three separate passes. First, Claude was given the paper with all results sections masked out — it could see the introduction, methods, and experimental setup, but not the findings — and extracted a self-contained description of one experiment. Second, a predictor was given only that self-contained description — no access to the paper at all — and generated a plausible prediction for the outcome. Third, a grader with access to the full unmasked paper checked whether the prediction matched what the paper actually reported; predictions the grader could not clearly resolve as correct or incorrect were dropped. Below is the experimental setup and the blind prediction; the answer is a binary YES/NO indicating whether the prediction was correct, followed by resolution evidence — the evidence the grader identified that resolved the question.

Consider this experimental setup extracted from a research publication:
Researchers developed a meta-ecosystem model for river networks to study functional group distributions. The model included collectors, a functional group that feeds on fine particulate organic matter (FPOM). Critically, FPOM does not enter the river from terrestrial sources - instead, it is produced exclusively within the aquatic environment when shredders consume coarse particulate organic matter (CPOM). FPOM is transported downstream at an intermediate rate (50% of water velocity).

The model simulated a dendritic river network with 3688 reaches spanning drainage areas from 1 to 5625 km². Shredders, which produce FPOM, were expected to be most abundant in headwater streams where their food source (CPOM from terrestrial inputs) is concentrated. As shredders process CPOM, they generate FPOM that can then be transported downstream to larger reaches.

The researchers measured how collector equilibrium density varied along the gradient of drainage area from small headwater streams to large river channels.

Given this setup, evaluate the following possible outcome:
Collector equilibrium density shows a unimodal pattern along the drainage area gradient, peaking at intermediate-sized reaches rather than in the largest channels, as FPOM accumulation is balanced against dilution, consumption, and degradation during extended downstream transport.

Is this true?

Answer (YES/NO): NO